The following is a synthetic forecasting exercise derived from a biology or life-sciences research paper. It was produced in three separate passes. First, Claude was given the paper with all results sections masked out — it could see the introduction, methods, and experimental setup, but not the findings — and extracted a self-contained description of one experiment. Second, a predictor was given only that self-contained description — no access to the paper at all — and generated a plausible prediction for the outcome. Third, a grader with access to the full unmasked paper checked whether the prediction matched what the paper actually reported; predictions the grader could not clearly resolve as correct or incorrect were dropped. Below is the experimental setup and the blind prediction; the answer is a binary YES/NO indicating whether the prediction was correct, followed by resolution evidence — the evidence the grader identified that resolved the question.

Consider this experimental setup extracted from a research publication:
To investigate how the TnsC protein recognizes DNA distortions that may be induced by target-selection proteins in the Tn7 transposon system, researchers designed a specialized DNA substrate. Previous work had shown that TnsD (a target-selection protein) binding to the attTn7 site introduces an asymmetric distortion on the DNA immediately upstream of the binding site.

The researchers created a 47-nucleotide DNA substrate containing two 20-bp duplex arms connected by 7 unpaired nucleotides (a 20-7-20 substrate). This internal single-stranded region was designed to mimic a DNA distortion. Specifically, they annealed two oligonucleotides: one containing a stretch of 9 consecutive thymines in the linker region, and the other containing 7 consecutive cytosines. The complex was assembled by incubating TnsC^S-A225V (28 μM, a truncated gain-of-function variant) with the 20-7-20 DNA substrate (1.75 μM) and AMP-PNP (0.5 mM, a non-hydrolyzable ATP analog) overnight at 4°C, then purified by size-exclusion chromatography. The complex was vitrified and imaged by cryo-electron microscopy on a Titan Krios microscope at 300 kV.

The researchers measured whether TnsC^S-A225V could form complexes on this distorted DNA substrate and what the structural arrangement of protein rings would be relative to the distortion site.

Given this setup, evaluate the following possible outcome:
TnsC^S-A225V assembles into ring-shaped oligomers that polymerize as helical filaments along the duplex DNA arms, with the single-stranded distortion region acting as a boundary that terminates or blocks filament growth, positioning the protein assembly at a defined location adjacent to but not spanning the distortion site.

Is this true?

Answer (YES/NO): NO